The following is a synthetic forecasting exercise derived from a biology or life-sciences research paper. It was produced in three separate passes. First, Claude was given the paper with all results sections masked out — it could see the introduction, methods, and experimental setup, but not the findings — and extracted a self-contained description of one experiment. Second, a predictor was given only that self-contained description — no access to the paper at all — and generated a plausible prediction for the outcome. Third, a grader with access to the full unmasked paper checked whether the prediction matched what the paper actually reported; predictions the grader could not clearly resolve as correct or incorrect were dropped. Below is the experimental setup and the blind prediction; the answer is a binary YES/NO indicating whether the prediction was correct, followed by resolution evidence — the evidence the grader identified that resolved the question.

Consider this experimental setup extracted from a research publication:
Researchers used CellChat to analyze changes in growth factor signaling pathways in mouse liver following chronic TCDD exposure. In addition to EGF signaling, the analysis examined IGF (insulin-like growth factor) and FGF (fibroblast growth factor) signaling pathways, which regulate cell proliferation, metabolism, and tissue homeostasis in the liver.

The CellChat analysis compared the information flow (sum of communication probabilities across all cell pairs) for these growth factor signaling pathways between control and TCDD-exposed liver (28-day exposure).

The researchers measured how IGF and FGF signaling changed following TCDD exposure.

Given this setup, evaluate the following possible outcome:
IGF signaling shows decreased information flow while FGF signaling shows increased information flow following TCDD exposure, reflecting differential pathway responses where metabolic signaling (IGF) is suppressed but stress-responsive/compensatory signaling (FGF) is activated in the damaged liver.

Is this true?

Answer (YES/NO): NO